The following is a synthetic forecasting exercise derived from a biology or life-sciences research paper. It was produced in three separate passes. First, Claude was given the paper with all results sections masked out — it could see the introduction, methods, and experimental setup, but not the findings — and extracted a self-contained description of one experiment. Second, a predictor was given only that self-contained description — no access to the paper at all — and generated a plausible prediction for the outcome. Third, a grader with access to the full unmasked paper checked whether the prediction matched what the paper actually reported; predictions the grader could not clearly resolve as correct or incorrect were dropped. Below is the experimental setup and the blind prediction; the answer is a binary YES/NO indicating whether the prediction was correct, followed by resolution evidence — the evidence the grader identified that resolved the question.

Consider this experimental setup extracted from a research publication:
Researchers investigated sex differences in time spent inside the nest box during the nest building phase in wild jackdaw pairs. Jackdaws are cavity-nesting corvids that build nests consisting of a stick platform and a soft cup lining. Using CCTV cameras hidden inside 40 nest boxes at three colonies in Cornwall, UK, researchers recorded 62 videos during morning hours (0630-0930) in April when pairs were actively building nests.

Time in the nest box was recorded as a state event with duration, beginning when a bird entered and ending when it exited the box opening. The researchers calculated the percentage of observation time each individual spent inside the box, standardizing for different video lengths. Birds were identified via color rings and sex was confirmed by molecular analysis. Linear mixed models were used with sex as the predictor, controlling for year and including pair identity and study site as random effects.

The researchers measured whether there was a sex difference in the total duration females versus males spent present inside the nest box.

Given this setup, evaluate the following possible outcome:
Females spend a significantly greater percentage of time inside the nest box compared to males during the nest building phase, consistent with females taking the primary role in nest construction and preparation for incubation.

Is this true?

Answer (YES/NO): NO